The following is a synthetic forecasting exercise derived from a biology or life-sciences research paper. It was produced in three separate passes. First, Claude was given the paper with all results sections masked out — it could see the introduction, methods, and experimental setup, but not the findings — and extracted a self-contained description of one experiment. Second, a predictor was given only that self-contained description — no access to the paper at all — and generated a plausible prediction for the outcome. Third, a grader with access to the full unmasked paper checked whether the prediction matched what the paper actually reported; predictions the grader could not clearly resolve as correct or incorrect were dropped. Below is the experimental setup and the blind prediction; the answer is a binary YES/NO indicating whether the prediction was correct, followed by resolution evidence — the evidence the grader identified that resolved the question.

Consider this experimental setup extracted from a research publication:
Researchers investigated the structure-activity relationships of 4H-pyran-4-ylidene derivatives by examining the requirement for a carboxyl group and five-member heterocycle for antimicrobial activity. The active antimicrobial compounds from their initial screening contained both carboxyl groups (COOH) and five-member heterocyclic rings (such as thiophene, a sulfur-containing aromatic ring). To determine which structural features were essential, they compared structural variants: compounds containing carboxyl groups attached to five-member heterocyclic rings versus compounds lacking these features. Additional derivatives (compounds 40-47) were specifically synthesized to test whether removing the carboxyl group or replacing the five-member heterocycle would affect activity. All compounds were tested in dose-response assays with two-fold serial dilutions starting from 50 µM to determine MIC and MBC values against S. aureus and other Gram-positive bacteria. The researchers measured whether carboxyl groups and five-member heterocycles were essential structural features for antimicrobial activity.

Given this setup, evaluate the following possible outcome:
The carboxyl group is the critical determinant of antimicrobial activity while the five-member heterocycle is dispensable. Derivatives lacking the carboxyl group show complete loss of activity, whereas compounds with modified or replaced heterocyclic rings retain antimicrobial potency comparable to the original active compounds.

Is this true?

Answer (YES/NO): NO